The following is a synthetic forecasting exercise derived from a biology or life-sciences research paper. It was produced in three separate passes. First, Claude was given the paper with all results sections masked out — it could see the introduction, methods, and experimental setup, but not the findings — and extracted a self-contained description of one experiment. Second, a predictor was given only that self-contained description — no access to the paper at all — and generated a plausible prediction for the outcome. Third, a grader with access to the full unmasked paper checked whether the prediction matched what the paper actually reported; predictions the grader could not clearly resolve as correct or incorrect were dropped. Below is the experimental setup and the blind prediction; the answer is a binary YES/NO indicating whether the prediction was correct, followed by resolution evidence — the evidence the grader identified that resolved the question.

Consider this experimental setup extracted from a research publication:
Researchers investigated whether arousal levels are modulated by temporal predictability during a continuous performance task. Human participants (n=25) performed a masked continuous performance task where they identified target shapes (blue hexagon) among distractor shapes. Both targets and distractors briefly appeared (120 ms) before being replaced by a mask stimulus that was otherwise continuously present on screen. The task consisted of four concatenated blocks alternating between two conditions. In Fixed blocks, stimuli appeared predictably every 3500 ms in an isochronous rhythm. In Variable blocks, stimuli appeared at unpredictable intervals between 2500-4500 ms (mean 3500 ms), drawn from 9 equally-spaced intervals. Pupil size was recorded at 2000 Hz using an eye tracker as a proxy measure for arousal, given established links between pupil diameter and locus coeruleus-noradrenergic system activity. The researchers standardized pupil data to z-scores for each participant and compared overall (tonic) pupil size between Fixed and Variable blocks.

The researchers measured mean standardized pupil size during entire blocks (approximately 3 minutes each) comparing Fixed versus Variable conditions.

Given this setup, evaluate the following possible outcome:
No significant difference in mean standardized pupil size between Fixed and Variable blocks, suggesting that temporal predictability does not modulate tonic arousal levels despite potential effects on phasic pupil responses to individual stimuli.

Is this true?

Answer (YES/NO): NO